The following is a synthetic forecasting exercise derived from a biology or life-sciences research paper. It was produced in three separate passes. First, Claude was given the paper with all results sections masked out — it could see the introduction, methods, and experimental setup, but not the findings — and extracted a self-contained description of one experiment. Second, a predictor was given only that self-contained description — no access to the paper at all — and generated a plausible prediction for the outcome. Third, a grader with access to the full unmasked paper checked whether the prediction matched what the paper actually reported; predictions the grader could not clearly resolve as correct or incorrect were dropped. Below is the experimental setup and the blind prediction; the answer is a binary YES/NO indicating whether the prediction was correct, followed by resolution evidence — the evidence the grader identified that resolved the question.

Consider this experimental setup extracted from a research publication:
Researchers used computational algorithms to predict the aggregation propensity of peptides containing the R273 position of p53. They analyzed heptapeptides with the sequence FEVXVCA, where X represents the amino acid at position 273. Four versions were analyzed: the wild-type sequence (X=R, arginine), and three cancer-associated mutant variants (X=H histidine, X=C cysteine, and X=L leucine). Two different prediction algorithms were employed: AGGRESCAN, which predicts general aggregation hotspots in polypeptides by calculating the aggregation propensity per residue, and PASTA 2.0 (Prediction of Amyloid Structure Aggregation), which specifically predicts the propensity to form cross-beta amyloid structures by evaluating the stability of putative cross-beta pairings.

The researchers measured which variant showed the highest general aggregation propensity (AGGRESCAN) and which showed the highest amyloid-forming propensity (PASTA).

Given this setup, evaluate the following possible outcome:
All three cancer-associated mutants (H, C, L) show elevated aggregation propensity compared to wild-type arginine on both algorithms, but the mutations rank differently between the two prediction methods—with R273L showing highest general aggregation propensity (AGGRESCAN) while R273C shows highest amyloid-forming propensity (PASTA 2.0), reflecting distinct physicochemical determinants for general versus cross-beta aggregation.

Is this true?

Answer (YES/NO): NO